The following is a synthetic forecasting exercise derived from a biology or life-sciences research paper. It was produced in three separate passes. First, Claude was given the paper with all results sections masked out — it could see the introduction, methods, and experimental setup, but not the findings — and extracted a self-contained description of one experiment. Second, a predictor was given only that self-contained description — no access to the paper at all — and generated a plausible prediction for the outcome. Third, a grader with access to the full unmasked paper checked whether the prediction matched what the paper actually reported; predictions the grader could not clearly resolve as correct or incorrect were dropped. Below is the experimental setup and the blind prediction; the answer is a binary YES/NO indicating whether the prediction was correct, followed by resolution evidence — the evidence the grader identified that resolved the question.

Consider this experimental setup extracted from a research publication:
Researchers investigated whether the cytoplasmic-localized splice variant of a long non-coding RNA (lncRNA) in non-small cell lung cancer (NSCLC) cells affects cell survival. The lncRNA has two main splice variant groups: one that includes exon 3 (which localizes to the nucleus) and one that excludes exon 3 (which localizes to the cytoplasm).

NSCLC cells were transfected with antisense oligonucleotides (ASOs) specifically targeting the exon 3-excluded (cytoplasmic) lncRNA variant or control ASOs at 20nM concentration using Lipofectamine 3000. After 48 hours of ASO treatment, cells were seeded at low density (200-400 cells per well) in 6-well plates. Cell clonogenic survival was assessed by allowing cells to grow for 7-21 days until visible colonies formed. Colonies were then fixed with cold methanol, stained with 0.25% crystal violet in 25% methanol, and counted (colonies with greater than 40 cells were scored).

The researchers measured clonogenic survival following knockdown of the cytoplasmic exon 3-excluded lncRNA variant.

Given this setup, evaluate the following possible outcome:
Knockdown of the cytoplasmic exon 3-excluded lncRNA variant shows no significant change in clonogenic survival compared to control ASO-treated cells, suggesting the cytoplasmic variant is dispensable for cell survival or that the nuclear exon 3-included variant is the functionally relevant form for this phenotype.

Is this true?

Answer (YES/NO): NO